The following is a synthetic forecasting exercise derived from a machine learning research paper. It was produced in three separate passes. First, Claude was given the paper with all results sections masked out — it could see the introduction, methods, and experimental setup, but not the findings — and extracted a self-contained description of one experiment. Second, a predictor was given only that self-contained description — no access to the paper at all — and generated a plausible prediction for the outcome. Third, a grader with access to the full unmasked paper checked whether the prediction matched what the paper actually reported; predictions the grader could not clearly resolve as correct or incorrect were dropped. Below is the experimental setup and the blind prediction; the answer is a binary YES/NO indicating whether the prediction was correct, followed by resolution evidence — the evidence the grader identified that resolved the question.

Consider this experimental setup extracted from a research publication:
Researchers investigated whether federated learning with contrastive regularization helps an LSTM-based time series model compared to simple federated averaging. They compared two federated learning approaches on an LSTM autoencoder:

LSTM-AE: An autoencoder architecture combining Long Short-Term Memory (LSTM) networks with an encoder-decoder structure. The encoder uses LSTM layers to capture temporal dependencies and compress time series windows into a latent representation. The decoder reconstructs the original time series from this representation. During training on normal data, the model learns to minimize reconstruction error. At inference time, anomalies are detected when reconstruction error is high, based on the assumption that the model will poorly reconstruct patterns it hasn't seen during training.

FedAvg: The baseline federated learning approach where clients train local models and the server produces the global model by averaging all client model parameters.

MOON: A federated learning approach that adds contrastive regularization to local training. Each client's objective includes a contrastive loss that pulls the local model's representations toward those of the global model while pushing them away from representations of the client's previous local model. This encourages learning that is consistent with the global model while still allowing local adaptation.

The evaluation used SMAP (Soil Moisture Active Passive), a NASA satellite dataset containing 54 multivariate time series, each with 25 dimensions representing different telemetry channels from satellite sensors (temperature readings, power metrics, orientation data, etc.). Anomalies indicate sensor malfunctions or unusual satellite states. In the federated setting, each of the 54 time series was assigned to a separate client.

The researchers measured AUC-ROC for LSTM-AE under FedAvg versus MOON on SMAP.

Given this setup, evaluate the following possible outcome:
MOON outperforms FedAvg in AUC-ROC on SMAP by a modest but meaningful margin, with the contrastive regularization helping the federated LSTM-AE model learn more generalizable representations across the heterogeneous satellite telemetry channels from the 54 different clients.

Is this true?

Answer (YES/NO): YES